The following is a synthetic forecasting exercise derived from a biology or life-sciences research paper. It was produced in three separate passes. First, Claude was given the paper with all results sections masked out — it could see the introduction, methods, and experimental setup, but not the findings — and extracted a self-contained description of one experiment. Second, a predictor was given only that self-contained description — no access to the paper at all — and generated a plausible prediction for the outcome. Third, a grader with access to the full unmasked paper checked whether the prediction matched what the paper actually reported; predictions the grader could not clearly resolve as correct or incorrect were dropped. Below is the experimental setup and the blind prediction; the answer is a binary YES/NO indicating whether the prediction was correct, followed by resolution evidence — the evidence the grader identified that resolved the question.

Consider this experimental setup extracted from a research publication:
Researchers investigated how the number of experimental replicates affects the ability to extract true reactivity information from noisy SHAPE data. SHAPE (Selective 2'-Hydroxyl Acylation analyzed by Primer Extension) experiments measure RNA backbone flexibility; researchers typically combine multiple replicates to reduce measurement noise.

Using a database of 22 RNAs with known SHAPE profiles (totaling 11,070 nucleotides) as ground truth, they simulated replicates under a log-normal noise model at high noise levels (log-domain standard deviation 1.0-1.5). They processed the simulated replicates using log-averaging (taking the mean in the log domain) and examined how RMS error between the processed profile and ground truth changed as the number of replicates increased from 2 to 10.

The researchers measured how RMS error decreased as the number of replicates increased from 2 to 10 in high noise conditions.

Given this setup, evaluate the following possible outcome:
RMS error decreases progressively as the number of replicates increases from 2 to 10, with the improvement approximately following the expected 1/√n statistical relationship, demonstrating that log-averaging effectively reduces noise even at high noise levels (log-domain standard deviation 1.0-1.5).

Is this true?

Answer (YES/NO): NO